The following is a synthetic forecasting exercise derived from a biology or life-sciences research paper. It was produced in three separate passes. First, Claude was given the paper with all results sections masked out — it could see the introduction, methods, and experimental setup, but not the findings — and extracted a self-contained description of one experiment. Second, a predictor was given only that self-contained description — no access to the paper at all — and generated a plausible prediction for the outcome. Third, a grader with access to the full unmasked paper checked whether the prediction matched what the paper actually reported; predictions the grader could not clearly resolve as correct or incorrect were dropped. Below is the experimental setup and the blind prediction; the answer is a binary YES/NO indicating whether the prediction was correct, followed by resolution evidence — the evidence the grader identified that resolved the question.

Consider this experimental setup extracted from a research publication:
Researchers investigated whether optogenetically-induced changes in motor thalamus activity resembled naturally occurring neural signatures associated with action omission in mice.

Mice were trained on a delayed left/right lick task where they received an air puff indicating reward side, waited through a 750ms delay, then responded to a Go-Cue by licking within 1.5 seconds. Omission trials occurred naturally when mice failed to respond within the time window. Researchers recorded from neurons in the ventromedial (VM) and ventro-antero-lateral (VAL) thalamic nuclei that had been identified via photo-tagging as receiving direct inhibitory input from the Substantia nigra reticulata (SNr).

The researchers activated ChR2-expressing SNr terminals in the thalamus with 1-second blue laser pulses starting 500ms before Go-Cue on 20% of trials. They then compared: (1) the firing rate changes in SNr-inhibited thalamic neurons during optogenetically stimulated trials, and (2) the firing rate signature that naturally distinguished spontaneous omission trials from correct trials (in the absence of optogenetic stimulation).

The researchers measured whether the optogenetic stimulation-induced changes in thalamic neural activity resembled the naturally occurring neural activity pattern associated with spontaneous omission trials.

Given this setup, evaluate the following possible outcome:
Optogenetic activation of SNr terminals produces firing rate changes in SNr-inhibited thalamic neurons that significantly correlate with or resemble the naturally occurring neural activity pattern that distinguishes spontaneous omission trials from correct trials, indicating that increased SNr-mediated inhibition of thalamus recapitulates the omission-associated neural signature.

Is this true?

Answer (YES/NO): YES